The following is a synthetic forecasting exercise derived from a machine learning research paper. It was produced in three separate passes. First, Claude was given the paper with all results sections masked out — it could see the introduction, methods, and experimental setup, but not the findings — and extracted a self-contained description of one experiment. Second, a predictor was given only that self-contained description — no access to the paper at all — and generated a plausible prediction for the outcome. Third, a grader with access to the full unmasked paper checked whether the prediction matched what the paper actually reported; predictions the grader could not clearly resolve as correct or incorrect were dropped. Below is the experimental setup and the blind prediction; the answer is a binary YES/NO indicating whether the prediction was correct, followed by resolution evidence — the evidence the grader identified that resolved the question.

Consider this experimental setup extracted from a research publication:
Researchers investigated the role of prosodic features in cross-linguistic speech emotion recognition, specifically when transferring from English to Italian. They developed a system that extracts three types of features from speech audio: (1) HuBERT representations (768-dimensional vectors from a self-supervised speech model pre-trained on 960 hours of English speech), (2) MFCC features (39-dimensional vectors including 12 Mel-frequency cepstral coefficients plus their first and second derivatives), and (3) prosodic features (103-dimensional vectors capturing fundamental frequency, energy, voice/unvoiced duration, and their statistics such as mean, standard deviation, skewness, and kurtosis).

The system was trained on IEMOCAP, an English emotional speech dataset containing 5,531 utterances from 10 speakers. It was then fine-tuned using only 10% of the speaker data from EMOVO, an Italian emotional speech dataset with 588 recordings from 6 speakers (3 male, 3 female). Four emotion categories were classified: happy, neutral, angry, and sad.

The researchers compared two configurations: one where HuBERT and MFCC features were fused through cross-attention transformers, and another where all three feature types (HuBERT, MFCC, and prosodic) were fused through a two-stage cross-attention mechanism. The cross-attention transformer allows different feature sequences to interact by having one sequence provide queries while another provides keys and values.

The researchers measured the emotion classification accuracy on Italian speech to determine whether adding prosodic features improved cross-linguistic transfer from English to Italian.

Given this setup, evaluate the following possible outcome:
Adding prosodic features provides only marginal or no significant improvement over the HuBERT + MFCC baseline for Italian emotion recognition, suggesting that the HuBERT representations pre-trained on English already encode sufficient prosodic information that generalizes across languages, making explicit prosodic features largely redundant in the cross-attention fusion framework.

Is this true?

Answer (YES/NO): NO